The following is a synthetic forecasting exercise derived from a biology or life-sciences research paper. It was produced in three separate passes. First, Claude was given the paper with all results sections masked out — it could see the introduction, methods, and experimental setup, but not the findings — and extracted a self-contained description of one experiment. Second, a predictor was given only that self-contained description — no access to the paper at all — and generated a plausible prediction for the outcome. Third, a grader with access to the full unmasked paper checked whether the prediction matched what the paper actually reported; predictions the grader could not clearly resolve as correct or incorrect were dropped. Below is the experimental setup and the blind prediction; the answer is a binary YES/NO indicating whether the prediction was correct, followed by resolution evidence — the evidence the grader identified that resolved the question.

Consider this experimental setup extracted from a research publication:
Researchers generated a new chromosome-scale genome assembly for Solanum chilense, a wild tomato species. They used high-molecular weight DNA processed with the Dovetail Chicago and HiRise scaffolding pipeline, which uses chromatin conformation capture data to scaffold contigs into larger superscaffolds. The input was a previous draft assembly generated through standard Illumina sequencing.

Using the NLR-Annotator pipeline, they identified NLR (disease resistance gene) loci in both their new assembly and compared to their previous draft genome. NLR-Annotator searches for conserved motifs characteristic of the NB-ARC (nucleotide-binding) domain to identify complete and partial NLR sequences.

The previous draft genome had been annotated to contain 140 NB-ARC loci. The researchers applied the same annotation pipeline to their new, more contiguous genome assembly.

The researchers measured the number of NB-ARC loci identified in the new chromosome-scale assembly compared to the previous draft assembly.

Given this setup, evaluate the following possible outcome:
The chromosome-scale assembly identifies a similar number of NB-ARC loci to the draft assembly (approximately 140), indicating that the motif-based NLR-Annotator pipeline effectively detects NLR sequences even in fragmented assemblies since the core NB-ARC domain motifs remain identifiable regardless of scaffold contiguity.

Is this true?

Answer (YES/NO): NO